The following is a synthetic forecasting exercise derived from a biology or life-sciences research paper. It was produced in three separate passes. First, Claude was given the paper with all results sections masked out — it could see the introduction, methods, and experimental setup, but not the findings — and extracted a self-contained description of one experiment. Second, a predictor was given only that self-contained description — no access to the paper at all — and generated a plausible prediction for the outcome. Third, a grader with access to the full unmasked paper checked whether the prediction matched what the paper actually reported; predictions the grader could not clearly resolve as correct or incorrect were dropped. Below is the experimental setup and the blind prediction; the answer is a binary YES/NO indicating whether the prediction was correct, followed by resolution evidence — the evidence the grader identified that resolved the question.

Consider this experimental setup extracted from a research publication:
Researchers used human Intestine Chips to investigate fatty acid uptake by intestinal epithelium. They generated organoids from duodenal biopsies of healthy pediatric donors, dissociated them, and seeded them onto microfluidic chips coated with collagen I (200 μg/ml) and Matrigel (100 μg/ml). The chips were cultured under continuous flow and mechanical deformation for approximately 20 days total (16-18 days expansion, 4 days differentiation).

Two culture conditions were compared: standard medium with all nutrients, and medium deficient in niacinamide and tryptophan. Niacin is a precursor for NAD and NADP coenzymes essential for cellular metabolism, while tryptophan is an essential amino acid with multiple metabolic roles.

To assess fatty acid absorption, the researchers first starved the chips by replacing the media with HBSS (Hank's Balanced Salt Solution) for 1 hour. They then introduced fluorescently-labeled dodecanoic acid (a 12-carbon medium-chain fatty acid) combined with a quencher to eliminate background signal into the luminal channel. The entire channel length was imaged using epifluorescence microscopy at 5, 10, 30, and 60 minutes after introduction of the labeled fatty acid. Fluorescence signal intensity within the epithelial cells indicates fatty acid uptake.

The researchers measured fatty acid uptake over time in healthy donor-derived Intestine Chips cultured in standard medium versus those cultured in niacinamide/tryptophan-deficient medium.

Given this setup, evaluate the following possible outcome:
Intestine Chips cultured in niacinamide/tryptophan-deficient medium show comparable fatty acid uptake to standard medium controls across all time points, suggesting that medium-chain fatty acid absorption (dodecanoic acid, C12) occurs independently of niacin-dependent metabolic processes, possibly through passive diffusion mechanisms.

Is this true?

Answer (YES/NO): NO